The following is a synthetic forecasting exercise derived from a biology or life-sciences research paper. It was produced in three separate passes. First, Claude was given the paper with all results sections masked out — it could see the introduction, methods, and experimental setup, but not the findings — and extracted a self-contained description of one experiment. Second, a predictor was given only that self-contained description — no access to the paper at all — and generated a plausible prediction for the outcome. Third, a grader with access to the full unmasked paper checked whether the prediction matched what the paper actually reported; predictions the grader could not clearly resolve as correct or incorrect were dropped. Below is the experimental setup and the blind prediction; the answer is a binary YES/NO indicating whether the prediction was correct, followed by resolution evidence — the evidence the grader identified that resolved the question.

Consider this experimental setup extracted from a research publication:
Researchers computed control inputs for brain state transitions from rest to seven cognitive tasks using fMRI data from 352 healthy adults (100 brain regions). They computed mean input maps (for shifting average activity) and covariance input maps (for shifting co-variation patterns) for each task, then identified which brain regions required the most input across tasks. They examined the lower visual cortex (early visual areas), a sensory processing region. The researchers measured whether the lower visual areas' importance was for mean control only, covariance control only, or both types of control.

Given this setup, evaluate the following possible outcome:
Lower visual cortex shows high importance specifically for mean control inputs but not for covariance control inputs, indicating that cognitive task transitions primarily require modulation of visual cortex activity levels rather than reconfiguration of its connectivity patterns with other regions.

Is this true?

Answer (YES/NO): NO